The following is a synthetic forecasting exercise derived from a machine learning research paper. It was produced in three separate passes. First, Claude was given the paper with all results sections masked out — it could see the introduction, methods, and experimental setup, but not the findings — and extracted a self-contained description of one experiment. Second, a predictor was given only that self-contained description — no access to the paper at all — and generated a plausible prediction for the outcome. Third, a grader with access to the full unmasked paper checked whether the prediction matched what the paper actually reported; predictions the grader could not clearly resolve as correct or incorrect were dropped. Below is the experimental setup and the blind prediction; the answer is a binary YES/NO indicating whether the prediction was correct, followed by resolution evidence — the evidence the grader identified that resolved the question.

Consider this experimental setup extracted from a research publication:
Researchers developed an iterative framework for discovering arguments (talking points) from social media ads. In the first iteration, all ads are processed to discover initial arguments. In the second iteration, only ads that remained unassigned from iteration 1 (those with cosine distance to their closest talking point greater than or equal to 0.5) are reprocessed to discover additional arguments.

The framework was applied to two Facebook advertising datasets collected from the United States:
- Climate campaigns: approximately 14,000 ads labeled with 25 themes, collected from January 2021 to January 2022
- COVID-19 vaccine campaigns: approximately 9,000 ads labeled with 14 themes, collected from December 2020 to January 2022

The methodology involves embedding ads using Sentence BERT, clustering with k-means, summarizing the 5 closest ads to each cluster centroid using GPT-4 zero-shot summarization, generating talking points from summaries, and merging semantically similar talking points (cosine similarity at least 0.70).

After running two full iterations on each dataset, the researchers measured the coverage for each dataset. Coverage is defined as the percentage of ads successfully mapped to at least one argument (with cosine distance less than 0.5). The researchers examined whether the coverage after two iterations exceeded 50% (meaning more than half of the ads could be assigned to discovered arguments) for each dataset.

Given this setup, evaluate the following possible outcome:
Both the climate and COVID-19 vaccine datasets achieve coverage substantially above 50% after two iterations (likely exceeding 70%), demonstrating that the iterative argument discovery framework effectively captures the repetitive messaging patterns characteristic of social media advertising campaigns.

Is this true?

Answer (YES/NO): NO